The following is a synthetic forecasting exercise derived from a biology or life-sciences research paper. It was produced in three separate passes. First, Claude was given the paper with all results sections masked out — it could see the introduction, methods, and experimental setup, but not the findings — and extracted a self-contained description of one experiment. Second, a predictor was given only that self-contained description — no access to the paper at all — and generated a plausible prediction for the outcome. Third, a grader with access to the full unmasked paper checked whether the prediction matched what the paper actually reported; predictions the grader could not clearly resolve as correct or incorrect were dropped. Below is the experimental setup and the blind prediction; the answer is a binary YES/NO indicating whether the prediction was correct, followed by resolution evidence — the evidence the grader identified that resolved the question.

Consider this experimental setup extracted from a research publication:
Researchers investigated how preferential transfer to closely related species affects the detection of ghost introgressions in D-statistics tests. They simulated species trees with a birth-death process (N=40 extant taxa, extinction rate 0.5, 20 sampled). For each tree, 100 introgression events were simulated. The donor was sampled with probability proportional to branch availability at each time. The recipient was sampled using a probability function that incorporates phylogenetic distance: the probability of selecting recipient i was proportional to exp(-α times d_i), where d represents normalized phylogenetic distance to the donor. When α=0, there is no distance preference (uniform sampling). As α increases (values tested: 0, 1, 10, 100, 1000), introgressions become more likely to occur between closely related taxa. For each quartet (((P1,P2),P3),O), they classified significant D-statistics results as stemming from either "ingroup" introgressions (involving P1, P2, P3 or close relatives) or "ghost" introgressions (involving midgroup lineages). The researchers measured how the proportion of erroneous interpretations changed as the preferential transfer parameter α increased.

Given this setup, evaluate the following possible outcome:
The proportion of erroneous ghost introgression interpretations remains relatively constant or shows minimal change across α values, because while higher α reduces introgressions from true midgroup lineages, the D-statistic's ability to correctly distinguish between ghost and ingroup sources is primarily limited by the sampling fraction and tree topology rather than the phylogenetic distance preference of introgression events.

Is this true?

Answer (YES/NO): NO